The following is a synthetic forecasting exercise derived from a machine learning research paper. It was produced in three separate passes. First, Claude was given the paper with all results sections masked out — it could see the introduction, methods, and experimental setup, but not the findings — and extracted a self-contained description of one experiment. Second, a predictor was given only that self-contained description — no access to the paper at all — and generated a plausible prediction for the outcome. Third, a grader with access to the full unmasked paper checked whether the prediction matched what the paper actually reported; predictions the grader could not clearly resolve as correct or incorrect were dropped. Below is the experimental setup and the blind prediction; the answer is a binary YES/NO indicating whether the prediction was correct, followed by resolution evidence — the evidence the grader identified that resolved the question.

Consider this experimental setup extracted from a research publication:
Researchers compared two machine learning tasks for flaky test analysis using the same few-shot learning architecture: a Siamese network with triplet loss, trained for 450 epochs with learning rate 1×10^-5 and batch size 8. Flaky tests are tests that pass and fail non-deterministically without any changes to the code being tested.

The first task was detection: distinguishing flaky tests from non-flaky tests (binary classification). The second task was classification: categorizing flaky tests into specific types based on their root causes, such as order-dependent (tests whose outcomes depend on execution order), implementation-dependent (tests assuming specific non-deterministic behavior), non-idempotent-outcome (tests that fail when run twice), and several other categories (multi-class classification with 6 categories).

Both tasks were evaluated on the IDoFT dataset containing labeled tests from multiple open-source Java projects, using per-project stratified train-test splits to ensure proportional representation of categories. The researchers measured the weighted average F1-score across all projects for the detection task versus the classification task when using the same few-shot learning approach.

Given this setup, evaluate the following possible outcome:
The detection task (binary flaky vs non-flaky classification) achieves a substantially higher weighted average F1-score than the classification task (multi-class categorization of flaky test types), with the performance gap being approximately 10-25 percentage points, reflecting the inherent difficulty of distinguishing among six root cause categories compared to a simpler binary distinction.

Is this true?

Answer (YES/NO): YES